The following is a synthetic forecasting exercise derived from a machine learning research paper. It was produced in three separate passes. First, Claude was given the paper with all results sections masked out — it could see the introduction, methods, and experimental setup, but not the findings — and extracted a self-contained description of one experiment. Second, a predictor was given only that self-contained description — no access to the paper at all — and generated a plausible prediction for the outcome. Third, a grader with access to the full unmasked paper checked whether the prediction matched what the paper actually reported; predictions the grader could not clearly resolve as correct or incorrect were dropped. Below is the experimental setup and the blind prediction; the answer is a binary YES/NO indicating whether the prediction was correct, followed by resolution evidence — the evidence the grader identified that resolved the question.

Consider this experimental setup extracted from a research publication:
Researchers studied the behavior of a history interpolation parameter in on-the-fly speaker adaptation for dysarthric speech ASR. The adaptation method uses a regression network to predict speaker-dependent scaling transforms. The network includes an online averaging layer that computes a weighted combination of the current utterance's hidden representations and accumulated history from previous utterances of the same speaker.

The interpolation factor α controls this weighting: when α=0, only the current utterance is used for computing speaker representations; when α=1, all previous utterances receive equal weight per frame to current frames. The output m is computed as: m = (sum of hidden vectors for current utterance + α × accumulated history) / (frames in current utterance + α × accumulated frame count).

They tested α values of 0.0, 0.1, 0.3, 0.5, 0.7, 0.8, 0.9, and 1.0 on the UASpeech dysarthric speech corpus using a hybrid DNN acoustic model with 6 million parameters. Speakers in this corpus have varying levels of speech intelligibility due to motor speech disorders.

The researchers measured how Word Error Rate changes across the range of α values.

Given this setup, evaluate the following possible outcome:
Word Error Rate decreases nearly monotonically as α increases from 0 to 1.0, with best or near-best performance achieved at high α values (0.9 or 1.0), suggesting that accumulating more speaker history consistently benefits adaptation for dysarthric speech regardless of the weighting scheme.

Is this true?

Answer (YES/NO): NO